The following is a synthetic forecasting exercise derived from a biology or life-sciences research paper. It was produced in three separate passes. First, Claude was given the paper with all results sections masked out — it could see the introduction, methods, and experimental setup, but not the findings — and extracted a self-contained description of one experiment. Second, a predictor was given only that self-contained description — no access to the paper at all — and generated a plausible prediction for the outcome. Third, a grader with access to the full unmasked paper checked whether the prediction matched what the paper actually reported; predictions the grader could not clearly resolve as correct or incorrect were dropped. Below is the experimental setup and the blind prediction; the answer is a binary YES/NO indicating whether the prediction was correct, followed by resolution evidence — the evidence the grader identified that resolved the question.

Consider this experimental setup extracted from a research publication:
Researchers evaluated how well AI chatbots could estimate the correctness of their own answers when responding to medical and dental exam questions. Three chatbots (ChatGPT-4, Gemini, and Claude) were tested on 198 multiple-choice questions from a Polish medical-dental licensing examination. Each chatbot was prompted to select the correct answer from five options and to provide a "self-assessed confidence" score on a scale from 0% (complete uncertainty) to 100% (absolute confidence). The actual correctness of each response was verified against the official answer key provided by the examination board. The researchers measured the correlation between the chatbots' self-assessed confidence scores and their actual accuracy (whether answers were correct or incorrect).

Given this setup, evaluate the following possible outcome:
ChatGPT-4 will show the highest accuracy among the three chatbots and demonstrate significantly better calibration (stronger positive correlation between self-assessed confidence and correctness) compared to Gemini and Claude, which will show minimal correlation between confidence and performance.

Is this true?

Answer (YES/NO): NO